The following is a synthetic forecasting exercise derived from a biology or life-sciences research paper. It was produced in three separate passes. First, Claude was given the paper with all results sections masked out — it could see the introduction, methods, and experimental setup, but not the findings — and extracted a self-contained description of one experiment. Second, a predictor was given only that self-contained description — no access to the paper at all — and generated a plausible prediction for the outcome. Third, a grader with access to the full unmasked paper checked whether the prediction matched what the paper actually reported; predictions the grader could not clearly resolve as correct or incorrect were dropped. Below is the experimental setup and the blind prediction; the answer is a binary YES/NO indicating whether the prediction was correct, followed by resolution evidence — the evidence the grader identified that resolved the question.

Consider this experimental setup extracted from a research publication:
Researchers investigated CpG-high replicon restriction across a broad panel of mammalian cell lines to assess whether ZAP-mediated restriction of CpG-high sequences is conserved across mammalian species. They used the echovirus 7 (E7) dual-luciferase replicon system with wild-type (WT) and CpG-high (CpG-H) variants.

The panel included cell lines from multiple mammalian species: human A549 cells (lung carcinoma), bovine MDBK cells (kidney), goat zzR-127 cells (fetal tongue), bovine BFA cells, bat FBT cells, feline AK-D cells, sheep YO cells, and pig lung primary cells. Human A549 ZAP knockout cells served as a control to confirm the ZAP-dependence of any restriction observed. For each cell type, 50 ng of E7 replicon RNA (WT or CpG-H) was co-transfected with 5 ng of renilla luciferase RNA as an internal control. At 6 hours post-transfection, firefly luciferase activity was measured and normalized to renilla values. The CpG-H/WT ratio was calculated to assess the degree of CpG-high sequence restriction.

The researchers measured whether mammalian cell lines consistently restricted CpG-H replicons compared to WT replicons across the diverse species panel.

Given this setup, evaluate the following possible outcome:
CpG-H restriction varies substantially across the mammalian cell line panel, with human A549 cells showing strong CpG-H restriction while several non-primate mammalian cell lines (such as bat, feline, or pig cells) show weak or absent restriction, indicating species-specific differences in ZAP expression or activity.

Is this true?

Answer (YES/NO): NO